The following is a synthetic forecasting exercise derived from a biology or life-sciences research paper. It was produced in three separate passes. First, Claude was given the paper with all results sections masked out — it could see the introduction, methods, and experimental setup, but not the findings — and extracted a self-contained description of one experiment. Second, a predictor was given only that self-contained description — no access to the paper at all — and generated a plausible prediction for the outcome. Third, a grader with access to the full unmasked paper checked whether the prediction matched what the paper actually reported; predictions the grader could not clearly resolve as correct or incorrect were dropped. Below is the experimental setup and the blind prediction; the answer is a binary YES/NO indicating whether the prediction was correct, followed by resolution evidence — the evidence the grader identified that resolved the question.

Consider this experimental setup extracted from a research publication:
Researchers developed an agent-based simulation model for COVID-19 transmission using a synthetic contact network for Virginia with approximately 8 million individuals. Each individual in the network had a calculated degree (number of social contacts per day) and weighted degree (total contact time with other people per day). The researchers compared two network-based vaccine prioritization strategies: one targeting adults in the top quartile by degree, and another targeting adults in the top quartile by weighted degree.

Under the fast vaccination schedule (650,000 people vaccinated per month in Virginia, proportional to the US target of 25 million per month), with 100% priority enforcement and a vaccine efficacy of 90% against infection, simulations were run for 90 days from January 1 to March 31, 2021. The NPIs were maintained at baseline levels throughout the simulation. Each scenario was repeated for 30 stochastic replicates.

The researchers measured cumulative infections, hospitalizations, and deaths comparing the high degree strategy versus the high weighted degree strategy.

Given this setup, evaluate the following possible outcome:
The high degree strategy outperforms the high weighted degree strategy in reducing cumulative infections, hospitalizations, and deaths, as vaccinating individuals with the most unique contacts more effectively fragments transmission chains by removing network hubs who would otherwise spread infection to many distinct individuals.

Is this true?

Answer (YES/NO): NO